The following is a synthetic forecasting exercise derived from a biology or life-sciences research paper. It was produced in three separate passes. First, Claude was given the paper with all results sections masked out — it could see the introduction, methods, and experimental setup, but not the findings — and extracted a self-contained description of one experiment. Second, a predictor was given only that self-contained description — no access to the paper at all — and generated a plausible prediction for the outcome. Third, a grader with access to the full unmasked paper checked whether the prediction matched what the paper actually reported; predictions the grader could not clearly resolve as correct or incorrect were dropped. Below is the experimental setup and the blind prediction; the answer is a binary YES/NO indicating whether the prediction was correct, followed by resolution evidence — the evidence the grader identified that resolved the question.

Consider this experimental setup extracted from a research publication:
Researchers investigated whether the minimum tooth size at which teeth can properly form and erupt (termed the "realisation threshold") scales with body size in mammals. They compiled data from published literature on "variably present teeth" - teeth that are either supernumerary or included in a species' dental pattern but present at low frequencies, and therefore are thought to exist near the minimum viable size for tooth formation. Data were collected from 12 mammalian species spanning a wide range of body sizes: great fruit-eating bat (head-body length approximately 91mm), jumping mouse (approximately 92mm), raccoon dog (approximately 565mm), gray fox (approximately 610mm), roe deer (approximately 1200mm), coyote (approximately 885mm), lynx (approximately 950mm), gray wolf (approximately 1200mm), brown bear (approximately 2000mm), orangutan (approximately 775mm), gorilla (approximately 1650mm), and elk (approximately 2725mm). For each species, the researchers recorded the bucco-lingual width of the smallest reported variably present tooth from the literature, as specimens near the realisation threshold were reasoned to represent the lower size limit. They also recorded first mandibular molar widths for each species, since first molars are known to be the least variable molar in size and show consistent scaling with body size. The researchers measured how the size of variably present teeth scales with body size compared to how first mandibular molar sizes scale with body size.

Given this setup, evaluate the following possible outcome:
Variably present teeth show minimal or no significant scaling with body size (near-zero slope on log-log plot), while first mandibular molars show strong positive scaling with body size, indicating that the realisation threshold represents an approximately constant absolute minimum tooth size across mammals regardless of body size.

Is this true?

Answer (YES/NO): NO